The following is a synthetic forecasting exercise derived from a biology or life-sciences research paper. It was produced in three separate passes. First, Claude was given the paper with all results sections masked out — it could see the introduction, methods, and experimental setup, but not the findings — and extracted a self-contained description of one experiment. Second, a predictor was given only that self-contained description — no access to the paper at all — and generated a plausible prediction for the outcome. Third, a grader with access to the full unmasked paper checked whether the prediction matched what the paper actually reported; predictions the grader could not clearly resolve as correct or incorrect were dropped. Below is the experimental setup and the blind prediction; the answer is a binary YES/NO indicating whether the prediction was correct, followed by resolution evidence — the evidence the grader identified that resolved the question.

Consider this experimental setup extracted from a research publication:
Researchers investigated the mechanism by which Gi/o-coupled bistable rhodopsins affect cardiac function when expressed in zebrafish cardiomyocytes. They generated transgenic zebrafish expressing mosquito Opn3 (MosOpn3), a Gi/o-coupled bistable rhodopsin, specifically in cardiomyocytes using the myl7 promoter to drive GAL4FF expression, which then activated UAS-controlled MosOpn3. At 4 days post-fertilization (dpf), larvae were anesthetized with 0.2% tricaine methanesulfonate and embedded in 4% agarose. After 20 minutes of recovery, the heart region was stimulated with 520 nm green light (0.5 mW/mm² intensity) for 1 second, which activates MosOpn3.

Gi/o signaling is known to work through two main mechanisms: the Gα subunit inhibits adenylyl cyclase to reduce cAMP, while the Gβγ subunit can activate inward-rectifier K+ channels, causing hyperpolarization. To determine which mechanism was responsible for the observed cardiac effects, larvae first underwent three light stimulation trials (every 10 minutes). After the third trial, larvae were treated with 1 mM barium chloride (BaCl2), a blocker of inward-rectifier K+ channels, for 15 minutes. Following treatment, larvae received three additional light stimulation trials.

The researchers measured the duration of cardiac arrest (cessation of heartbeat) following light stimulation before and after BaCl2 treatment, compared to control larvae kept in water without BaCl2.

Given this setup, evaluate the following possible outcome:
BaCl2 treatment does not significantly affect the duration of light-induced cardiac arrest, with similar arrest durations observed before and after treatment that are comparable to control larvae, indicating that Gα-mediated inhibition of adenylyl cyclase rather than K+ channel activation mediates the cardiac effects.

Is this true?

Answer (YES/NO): NO